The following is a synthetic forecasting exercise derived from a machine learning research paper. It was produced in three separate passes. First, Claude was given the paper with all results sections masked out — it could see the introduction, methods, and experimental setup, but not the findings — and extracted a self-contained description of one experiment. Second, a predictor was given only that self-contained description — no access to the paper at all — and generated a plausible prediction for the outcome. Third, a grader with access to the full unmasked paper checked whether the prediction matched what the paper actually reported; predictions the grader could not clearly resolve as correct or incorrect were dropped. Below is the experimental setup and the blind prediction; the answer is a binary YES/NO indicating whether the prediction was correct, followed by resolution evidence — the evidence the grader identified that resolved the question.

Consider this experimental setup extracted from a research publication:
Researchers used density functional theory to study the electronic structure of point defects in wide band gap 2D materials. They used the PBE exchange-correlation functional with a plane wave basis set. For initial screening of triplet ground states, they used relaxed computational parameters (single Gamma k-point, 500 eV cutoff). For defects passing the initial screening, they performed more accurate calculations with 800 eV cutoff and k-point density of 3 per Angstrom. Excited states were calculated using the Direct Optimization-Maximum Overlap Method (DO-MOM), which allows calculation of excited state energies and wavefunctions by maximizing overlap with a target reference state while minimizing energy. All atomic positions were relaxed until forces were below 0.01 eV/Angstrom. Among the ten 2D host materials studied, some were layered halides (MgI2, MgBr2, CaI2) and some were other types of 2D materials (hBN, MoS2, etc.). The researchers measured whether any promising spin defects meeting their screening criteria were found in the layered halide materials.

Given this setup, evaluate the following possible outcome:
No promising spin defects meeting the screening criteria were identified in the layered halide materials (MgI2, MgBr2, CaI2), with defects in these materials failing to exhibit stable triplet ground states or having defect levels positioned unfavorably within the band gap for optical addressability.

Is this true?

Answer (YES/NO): NO